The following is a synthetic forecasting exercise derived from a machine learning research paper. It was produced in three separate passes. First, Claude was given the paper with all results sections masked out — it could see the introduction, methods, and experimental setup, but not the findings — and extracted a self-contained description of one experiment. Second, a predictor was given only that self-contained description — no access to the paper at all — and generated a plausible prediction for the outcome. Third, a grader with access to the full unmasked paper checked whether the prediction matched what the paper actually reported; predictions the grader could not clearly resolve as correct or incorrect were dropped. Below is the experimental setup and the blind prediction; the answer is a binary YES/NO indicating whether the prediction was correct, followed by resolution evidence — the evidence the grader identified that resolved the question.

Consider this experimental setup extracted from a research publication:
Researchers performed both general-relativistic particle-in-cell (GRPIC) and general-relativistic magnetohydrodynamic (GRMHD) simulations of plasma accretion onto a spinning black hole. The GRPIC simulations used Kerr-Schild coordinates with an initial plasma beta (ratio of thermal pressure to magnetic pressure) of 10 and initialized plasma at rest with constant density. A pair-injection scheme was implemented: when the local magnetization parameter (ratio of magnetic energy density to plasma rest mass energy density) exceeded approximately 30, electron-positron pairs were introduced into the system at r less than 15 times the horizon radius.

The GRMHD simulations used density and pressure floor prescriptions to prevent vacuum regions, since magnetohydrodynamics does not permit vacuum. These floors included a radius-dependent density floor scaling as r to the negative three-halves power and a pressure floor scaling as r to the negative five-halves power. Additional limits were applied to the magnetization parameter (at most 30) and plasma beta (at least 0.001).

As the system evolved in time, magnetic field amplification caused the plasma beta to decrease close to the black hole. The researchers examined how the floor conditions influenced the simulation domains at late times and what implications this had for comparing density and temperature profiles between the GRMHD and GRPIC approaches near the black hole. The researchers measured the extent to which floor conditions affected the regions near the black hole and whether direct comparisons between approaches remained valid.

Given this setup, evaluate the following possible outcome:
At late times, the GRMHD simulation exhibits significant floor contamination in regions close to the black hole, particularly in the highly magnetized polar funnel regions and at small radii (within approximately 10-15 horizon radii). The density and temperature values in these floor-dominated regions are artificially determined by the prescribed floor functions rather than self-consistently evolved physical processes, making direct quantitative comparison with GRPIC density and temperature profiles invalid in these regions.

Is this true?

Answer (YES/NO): NO